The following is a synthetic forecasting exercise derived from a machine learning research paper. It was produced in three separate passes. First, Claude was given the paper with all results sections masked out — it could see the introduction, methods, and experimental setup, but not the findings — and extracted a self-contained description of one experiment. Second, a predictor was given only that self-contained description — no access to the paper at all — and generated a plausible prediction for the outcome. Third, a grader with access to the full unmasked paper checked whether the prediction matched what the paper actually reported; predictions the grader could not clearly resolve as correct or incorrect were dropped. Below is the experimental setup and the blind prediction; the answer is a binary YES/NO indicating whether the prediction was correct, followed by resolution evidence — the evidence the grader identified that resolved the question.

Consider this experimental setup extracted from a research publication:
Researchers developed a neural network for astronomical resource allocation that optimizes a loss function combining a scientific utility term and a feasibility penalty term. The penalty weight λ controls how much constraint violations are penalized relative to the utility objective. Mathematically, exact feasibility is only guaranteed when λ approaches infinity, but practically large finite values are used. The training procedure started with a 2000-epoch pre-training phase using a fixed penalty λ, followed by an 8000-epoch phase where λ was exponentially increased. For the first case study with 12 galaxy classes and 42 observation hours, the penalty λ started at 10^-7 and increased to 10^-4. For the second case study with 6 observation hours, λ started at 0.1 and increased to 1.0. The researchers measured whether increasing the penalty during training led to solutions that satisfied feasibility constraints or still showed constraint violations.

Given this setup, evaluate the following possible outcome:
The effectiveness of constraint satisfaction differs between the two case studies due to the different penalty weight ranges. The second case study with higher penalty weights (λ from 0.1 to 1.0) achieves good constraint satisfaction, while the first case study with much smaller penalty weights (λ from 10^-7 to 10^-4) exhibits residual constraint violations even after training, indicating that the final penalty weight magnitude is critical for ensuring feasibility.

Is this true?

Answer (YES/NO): NO